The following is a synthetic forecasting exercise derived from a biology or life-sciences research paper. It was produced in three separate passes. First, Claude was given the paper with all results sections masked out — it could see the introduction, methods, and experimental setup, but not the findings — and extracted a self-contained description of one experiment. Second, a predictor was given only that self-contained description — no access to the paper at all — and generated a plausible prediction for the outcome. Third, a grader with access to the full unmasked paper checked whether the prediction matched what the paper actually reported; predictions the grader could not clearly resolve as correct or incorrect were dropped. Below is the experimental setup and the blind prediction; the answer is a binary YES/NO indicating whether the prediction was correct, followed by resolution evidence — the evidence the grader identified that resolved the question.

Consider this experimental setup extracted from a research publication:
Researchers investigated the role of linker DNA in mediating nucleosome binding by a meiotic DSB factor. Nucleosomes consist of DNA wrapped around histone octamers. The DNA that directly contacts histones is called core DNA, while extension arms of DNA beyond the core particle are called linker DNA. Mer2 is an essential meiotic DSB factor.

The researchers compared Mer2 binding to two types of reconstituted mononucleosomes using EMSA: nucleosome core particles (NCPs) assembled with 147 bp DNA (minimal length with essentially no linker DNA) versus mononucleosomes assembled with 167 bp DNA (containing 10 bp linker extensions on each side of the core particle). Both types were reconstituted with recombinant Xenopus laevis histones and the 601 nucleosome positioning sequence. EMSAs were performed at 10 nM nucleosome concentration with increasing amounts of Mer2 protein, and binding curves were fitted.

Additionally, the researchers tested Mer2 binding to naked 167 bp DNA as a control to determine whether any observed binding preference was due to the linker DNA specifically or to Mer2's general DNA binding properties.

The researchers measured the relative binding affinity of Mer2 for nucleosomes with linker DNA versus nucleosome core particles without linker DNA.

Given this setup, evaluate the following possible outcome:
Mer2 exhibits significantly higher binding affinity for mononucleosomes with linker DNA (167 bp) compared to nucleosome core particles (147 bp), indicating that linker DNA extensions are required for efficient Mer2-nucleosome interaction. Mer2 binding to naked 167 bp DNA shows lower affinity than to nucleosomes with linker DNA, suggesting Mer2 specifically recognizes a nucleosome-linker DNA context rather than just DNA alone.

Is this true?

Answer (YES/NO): YES